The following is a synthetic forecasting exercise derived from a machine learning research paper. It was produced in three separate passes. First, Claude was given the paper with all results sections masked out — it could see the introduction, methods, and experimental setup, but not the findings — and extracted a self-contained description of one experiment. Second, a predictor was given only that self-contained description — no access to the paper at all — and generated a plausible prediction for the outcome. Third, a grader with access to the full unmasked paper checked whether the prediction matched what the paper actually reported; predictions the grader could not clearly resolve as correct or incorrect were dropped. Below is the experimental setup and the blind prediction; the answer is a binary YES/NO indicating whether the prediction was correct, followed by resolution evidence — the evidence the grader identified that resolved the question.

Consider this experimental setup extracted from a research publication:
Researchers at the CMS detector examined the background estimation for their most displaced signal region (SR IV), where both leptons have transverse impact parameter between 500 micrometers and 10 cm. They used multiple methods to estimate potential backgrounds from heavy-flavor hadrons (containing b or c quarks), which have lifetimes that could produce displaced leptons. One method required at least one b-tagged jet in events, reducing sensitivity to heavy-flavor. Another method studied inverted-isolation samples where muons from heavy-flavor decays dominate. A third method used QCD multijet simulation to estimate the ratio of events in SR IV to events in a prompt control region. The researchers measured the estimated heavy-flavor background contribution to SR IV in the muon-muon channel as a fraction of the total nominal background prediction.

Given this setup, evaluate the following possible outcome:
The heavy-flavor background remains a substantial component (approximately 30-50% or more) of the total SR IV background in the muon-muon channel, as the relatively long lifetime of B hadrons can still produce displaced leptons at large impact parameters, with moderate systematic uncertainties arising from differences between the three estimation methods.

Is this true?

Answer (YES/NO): NO